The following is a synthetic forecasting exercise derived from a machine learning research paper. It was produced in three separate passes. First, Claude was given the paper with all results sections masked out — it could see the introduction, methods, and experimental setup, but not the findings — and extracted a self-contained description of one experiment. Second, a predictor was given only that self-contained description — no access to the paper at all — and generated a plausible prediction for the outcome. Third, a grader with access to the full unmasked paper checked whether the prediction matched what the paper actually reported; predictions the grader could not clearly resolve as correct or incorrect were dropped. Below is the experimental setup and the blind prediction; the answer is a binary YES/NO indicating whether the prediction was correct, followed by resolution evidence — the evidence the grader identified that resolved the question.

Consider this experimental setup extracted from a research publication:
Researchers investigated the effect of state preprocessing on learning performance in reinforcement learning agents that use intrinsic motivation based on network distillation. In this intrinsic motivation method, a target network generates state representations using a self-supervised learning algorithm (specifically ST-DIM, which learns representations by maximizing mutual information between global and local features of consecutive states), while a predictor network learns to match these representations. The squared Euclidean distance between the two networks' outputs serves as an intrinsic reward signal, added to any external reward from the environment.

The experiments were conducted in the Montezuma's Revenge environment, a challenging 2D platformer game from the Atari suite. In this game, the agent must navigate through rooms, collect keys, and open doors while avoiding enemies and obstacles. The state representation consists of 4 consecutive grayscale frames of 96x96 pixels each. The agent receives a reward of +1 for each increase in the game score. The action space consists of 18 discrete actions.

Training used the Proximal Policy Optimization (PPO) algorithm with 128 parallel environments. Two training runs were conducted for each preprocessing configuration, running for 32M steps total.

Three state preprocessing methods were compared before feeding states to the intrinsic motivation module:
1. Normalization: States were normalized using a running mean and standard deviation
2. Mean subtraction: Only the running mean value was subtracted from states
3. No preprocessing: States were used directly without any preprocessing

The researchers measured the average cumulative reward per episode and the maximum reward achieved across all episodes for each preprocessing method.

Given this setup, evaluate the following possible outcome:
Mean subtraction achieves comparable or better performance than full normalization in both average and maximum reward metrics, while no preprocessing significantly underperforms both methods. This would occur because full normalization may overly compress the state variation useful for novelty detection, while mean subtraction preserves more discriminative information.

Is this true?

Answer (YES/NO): YES